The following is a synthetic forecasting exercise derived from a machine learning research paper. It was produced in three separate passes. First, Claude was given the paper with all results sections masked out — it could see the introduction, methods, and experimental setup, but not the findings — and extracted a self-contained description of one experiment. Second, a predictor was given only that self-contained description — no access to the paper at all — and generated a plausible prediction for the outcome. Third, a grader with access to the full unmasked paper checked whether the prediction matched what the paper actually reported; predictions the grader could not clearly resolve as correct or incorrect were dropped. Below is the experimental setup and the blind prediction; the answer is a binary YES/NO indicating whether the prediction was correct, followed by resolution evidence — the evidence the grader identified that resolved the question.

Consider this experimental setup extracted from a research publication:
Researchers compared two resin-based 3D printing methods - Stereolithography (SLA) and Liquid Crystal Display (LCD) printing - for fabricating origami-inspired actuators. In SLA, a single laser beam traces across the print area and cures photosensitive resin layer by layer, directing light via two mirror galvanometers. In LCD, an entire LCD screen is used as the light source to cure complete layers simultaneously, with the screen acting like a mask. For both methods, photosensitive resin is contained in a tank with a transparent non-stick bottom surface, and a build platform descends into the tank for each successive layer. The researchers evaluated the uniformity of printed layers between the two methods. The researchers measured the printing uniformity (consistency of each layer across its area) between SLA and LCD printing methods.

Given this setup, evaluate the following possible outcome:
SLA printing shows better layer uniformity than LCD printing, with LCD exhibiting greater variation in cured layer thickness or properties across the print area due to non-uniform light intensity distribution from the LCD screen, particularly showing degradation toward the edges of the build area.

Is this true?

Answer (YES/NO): NO